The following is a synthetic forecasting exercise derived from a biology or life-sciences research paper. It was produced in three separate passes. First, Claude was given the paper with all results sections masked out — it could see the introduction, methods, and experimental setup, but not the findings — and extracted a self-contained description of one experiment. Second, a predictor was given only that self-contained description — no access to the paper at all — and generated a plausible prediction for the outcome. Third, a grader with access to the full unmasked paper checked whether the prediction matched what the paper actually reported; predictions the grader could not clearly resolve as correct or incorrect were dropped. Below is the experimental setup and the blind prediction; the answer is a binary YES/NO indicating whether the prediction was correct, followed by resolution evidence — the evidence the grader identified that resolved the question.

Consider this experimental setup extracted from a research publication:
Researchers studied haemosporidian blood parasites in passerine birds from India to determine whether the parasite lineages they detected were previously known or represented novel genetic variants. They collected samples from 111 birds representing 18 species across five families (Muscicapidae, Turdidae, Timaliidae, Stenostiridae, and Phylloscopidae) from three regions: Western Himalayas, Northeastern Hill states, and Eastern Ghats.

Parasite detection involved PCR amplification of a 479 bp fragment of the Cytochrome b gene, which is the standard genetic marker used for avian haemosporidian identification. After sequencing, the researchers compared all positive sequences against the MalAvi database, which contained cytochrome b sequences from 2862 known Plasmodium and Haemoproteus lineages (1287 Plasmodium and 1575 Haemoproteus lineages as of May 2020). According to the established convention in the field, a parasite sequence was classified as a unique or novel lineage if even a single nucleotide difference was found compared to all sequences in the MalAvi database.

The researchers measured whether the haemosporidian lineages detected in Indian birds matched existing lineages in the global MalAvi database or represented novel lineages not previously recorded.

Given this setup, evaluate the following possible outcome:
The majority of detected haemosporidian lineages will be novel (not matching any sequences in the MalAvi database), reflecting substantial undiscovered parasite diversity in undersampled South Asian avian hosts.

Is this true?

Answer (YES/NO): YES